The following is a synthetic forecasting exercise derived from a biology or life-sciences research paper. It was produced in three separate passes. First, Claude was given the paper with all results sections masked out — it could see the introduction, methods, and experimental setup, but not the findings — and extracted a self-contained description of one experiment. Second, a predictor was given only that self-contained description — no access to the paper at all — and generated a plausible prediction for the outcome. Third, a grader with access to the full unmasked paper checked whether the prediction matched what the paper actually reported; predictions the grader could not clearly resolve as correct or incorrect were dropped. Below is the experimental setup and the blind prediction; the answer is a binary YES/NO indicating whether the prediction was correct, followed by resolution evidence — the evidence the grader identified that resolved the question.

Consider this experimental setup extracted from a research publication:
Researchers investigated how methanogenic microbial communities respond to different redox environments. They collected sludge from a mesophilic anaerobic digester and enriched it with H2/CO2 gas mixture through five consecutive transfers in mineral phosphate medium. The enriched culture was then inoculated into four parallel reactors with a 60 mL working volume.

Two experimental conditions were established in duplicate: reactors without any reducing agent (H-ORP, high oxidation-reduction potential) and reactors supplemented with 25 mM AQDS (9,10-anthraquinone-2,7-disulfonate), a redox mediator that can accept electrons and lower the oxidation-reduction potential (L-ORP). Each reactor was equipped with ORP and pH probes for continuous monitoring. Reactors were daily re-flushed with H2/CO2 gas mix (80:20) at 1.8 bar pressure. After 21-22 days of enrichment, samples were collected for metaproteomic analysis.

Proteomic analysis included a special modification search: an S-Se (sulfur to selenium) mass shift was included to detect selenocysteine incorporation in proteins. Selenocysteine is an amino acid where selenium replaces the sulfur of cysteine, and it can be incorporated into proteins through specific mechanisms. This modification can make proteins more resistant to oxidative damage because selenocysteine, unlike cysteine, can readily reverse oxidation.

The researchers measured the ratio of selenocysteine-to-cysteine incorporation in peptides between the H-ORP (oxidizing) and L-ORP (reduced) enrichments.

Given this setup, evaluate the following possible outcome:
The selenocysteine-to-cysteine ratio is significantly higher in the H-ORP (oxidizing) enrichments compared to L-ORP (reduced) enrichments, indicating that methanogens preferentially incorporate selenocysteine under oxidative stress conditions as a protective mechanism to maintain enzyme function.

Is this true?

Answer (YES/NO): YES